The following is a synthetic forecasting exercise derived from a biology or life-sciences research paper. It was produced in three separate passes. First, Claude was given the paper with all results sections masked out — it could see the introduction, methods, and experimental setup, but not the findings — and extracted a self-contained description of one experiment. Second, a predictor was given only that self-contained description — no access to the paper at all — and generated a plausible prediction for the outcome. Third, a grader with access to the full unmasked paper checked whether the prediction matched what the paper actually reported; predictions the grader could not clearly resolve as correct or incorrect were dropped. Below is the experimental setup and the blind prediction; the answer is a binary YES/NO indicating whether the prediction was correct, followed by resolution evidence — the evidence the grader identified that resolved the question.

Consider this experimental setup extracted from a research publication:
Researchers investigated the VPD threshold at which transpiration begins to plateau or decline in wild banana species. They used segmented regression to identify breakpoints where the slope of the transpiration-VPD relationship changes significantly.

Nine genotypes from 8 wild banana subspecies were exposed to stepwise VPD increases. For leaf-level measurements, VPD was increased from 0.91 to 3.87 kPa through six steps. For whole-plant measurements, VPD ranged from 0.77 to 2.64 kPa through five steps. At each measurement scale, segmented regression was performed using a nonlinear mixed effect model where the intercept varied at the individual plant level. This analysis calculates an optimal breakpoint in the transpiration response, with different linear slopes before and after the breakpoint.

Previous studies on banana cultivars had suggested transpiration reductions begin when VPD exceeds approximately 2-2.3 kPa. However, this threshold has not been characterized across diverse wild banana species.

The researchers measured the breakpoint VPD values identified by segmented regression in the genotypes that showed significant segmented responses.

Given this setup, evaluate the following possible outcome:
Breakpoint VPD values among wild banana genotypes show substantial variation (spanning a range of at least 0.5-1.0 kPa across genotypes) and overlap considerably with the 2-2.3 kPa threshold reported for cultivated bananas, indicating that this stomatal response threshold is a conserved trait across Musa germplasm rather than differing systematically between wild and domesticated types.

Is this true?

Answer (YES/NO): YES